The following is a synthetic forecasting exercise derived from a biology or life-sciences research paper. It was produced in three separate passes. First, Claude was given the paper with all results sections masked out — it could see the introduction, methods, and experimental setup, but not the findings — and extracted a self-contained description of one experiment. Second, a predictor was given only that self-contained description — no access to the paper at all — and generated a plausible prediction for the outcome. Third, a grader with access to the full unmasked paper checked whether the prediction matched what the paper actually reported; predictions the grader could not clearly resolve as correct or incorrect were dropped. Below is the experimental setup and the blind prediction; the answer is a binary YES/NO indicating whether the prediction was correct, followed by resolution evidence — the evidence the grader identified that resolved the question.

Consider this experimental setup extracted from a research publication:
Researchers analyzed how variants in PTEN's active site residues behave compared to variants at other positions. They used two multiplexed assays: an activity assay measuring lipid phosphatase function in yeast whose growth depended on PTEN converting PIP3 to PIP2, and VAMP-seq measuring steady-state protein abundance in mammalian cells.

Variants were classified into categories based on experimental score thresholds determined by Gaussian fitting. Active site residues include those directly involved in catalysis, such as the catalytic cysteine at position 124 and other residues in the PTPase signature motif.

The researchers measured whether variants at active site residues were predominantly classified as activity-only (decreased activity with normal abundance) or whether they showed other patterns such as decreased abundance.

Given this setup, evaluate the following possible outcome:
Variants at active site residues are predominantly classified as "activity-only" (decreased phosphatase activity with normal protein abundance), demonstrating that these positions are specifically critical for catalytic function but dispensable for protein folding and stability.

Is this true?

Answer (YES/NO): YES